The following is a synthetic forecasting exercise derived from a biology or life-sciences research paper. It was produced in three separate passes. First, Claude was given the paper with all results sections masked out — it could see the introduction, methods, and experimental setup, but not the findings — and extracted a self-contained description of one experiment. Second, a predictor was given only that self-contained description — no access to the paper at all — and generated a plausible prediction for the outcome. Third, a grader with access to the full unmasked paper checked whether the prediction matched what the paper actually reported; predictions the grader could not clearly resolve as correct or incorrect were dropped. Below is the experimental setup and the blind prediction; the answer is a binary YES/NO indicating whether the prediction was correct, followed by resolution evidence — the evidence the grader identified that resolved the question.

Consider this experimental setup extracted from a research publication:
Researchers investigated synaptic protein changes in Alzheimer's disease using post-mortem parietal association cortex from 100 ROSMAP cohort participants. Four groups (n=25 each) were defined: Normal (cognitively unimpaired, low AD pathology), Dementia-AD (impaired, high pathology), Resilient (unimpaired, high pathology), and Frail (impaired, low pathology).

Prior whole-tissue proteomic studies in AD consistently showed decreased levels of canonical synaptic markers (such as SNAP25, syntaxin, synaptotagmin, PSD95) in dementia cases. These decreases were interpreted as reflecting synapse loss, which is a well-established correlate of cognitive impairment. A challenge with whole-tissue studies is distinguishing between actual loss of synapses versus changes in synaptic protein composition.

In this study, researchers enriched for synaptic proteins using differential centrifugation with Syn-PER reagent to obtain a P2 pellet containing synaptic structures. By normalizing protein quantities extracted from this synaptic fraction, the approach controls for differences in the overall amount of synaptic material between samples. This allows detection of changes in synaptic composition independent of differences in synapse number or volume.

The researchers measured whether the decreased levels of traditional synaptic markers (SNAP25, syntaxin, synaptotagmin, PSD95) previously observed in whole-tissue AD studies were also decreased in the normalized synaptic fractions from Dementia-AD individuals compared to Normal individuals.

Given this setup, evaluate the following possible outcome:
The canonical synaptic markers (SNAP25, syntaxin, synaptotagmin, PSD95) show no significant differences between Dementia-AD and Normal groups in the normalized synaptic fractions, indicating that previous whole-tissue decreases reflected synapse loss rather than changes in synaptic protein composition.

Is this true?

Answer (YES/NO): YES